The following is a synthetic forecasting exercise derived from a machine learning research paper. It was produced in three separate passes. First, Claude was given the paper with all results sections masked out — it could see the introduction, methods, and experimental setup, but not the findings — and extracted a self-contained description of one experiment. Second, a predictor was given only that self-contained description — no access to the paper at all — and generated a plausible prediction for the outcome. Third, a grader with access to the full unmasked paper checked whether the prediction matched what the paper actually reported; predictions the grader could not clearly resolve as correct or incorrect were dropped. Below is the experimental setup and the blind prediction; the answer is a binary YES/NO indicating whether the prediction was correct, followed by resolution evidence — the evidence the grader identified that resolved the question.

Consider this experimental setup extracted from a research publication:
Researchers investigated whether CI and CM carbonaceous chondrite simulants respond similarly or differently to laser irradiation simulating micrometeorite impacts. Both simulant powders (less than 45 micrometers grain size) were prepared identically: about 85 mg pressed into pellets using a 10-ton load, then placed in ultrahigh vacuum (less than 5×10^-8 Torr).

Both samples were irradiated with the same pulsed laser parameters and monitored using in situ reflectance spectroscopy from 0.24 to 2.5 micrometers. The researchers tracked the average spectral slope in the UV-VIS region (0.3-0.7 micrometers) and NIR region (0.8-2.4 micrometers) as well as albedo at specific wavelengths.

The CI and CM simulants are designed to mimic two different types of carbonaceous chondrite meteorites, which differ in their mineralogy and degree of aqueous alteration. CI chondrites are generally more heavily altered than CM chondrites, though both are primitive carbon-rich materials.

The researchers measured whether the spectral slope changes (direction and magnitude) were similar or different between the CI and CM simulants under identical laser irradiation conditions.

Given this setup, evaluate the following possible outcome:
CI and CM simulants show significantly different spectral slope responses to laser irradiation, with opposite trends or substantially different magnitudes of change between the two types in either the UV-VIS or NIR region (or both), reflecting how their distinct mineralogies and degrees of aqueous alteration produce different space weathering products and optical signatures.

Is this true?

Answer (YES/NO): NO